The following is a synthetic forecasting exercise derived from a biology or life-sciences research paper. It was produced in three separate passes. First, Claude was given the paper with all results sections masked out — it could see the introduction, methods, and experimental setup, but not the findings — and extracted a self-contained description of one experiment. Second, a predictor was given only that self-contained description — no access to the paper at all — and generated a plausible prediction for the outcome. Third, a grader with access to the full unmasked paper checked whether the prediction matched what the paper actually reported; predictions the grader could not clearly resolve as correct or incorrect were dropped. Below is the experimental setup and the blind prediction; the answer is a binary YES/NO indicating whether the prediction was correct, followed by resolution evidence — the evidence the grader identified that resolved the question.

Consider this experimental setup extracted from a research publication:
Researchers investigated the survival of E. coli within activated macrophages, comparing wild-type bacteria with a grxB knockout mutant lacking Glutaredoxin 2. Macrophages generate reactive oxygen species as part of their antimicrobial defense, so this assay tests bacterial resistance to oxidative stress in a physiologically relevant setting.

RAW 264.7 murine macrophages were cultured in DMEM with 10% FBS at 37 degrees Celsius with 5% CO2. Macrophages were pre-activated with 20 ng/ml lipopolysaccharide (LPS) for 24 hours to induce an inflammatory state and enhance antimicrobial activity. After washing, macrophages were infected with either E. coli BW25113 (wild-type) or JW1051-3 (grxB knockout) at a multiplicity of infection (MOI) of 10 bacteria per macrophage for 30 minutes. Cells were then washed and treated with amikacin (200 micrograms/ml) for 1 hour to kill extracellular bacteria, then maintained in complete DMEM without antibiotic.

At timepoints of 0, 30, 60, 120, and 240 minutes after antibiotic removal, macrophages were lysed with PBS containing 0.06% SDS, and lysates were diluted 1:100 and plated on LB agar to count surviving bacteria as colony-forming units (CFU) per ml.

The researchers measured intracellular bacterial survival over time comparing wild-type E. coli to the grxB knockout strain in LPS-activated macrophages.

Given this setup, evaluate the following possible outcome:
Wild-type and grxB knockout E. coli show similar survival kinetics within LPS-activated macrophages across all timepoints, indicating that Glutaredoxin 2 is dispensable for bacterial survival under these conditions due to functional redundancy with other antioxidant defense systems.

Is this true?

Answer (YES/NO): NO